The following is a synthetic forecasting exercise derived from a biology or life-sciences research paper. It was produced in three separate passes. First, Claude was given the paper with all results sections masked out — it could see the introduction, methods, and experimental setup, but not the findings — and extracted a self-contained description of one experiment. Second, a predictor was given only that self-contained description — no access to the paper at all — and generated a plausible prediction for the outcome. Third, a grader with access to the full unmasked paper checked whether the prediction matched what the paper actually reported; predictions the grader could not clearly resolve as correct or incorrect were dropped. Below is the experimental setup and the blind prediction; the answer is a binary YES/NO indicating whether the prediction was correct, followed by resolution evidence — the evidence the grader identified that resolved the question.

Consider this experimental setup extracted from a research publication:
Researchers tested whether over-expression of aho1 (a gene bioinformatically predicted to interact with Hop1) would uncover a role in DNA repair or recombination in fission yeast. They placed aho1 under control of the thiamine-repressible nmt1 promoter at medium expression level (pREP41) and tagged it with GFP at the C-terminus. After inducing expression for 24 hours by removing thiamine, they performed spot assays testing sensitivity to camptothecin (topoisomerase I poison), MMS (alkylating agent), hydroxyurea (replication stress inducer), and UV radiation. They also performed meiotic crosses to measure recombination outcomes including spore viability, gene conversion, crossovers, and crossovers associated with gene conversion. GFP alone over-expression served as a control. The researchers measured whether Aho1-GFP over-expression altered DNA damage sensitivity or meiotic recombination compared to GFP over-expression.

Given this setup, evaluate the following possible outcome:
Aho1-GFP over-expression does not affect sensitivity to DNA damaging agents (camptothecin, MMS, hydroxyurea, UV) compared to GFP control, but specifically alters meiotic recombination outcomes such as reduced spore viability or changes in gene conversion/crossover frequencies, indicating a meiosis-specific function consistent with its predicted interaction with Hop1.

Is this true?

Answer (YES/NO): NO